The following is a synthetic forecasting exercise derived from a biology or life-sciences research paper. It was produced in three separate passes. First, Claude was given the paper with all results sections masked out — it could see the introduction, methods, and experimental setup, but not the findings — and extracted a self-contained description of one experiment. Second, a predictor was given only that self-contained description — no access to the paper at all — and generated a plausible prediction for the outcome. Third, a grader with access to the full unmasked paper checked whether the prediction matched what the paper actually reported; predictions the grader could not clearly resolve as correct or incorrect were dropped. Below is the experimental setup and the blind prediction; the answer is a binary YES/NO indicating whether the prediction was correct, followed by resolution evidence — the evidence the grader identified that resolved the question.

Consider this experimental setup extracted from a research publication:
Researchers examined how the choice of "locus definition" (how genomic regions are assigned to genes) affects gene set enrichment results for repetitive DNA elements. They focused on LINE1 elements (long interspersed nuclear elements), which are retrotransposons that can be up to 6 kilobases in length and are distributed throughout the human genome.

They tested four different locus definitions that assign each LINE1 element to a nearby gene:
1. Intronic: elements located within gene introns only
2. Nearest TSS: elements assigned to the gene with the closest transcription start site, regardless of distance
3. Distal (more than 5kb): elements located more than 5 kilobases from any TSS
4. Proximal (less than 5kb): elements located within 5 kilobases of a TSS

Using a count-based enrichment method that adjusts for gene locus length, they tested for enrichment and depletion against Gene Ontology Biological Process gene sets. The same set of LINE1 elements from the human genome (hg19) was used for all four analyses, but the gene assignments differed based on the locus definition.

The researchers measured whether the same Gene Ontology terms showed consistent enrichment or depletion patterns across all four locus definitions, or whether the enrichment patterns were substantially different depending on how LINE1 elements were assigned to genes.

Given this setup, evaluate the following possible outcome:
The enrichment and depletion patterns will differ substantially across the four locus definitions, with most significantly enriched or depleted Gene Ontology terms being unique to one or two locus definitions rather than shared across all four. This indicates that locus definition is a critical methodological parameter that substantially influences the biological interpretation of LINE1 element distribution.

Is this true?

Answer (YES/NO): NO